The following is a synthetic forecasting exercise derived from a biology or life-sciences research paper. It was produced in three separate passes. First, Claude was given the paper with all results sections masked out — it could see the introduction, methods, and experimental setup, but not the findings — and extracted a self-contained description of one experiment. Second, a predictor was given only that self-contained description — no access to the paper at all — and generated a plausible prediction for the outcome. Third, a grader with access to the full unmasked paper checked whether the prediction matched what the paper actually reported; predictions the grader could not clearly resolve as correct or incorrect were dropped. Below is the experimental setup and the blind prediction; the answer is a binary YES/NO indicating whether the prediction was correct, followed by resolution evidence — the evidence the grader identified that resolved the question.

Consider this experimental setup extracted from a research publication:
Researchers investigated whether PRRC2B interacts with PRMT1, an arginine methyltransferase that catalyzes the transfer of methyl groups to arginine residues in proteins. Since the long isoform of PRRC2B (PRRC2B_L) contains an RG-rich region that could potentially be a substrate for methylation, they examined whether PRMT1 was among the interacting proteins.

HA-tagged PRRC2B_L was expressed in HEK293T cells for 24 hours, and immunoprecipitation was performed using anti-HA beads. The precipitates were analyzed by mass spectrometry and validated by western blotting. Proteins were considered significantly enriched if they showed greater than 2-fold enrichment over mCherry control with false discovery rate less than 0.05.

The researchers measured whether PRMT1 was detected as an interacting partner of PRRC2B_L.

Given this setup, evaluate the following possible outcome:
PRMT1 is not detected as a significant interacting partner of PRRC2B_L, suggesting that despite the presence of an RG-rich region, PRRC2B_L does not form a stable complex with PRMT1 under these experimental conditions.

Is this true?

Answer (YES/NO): NO